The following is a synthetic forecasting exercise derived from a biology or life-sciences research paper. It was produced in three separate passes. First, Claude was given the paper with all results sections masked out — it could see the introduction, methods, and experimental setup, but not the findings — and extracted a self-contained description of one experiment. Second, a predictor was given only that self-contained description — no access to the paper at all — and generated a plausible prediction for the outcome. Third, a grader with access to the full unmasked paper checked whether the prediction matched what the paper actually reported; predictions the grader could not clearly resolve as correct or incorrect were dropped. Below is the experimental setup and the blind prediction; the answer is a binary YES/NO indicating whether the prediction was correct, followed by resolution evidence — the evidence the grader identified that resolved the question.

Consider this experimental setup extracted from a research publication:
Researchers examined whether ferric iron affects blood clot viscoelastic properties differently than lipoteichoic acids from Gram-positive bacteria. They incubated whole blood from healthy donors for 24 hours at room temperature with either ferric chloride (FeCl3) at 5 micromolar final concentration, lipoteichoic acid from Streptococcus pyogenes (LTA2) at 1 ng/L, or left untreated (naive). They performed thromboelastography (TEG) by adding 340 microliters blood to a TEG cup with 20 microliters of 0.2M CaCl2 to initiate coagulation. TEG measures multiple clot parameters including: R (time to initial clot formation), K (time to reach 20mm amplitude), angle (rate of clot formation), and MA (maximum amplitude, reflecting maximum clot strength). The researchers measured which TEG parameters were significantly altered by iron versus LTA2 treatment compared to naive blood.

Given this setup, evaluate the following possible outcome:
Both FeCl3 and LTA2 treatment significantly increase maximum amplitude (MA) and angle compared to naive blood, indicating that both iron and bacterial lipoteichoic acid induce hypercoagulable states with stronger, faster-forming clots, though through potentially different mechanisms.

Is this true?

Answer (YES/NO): NO